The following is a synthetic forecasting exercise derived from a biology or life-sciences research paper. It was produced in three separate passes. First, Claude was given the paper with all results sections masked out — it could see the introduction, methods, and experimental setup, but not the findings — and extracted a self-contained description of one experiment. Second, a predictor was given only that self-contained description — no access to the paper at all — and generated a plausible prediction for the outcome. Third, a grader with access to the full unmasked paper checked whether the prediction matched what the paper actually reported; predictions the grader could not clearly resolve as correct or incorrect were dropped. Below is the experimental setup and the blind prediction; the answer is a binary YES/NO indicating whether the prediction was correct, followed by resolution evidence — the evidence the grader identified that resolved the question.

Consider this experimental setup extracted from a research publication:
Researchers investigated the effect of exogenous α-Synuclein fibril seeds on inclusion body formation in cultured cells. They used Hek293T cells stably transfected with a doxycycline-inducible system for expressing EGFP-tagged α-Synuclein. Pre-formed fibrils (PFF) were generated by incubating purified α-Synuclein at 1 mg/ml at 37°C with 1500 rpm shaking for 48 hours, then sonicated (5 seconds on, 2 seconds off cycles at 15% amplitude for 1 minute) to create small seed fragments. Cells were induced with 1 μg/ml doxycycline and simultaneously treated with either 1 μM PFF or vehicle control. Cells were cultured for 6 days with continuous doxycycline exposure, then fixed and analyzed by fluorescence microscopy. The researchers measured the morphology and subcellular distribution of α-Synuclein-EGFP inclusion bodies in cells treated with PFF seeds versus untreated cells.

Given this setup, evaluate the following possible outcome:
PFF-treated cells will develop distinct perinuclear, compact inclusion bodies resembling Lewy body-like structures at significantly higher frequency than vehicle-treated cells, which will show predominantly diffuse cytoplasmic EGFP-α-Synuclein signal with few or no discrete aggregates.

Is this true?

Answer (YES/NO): NO